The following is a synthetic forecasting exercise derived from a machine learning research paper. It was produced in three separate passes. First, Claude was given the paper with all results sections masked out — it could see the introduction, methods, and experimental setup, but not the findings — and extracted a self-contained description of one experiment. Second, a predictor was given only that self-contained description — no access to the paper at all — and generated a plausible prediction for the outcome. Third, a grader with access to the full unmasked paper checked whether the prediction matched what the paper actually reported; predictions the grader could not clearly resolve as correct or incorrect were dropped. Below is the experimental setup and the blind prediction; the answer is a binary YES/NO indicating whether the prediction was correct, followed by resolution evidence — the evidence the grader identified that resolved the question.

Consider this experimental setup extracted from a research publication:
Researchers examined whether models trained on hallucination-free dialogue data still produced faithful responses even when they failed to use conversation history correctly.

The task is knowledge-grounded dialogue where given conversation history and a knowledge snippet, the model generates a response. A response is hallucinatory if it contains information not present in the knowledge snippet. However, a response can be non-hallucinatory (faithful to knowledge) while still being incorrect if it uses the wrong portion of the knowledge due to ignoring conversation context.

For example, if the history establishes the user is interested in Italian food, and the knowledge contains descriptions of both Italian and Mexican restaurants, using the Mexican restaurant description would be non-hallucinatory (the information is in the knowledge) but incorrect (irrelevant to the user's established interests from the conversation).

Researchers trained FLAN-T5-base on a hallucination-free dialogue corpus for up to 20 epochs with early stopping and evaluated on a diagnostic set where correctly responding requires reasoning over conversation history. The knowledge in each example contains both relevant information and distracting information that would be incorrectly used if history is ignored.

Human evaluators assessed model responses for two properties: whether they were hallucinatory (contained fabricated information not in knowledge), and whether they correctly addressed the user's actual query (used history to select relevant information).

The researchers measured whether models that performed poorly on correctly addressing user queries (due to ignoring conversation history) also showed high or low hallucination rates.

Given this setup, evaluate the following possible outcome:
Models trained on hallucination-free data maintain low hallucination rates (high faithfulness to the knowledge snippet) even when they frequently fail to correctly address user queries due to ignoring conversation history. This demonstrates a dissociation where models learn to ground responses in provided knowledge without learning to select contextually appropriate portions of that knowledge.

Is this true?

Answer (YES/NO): YES